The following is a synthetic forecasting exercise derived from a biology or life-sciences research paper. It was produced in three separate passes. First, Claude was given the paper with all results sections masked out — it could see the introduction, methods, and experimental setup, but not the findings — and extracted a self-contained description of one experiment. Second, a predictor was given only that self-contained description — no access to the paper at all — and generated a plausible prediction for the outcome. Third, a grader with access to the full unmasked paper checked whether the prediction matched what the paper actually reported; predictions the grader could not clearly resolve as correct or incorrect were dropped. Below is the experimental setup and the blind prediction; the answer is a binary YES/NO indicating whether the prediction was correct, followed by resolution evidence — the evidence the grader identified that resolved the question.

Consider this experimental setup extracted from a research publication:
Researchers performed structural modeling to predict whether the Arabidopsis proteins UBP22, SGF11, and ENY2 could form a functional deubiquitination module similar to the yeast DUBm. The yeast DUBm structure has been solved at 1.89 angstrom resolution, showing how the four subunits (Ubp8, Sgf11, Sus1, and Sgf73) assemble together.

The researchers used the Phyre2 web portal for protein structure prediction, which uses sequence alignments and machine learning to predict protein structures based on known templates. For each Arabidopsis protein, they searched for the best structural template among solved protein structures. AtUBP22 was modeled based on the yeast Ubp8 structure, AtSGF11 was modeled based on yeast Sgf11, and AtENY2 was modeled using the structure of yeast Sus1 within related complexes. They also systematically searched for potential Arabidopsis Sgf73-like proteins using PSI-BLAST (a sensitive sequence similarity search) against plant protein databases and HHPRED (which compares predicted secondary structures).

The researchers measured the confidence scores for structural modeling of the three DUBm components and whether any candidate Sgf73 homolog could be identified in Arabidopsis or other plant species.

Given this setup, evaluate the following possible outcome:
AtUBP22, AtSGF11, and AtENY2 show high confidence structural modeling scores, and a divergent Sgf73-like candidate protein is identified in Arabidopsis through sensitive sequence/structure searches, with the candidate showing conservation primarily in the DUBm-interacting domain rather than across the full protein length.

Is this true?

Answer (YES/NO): NO